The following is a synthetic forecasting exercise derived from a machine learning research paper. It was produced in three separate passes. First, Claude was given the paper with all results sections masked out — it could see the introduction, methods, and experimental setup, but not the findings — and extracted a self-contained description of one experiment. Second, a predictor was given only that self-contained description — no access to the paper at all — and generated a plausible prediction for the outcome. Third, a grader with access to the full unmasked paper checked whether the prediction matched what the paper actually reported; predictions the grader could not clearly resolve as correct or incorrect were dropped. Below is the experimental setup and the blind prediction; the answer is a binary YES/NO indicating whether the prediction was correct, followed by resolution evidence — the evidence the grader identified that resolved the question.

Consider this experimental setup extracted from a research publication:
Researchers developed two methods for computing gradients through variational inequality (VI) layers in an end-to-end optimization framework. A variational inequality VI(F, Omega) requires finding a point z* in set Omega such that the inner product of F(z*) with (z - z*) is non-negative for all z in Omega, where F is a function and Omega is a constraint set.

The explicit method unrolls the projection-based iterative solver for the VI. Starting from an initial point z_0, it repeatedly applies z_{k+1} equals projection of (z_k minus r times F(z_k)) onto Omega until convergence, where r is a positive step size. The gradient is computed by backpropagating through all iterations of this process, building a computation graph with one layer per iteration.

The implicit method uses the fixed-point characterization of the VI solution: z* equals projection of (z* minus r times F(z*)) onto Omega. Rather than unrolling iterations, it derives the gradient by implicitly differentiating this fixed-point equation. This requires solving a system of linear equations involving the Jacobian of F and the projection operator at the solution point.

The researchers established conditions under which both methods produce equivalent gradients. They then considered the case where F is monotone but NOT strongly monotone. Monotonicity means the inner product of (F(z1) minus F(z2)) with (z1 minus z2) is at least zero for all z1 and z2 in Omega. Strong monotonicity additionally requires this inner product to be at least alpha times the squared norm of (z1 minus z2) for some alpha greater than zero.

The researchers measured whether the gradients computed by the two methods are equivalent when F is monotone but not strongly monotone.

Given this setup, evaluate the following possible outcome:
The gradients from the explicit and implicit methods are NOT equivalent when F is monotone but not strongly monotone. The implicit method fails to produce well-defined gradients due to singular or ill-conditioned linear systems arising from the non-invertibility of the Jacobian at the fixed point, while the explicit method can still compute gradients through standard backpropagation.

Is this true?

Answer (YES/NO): YES